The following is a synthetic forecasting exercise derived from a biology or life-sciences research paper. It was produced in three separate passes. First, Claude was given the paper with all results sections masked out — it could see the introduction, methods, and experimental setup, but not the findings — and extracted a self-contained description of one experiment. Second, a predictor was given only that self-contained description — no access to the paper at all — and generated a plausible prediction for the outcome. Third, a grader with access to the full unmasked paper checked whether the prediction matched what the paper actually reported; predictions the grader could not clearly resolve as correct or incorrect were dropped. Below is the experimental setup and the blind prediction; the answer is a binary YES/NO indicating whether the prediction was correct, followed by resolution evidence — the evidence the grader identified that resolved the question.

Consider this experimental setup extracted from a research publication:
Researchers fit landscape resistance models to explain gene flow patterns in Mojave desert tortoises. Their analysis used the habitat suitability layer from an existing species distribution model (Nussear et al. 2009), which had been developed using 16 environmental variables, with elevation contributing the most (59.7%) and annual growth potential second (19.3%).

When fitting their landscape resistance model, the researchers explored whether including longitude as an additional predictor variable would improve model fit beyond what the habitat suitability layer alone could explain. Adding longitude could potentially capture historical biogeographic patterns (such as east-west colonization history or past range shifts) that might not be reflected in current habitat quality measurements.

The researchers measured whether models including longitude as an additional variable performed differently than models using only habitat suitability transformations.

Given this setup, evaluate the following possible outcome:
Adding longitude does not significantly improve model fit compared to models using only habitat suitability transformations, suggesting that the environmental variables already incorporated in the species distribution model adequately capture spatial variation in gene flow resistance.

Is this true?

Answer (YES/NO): YES